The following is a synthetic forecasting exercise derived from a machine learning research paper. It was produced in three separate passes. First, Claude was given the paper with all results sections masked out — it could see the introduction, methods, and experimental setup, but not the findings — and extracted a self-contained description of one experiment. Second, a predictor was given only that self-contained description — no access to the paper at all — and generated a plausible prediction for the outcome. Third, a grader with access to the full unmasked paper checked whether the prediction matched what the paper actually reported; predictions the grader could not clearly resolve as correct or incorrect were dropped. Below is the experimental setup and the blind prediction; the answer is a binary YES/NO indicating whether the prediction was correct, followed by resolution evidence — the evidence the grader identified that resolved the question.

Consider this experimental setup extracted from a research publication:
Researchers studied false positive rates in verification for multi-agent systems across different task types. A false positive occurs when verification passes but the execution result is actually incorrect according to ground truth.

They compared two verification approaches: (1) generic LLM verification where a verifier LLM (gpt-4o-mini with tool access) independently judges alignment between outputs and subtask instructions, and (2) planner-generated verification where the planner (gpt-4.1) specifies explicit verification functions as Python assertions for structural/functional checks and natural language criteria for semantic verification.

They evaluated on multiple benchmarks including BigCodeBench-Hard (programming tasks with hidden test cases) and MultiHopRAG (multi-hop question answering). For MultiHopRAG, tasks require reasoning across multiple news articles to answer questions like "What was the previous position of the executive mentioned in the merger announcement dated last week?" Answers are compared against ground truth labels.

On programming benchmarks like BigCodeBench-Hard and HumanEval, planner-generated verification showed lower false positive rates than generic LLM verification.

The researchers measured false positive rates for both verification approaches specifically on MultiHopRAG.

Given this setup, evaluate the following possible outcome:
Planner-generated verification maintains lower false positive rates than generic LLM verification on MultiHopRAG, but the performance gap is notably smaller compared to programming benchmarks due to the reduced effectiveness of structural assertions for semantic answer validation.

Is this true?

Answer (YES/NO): NO